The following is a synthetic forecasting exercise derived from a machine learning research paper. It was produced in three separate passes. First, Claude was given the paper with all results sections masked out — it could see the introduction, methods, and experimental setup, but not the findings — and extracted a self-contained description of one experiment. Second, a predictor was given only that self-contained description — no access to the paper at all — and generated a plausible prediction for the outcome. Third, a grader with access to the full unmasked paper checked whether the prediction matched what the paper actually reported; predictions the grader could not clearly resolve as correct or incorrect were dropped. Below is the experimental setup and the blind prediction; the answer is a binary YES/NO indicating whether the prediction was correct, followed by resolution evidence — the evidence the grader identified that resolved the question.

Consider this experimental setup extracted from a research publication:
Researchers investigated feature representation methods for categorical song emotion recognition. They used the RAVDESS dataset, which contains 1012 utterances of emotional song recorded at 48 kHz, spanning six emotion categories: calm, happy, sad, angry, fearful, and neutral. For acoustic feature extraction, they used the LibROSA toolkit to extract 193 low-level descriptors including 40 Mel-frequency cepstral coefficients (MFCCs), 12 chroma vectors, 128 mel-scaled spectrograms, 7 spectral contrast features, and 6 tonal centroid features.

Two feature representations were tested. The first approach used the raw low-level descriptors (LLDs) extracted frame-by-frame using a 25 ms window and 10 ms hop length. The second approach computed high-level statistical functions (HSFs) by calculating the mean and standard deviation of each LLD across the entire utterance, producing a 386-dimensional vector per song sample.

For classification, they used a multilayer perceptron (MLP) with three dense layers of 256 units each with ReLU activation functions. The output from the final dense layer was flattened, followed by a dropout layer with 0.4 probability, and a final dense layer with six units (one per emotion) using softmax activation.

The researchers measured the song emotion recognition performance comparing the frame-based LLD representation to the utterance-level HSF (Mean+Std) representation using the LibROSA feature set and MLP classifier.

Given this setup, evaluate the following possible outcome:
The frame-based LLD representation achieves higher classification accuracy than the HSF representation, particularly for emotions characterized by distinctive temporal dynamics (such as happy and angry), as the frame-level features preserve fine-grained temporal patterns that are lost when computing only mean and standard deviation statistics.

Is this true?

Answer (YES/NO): NO